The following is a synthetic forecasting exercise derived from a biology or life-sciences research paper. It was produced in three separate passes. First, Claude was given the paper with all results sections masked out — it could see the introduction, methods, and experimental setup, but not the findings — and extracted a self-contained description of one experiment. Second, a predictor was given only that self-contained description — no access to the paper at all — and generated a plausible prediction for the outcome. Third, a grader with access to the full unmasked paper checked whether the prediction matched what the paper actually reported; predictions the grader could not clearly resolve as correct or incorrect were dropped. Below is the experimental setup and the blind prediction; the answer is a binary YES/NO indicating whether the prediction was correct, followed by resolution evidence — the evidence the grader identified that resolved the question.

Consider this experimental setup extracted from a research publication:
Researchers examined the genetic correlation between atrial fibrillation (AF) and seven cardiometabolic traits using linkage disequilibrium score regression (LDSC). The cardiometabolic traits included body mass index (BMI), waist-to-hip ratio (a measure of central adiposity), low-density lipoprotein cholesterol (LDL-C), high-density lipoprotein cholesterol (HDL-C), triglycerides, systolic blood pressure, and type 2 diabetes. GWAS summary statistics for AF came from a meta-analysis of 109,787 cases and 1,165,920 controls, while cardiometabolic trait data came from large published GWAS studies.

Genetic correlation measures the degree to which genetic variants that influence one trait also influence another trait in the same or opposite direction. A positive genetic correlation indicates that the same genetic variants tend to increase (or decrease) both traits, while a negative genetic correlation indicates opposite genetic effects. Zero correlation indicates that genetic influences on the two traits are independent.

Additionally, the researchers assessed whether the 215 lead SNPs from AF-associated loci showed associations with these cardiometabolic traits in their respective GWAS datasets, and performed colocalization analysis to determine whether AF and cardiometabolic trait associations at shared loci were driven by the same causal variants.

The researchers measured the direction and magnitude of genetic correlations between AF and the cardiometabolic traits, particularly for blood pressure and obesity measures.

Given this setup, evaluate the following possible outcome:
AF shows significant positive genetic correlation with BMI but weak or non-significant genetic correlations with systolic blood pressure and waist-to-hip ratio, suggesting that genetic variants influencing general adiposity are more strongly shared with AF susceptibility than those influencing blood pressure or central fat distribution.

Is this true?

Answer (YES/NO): NO